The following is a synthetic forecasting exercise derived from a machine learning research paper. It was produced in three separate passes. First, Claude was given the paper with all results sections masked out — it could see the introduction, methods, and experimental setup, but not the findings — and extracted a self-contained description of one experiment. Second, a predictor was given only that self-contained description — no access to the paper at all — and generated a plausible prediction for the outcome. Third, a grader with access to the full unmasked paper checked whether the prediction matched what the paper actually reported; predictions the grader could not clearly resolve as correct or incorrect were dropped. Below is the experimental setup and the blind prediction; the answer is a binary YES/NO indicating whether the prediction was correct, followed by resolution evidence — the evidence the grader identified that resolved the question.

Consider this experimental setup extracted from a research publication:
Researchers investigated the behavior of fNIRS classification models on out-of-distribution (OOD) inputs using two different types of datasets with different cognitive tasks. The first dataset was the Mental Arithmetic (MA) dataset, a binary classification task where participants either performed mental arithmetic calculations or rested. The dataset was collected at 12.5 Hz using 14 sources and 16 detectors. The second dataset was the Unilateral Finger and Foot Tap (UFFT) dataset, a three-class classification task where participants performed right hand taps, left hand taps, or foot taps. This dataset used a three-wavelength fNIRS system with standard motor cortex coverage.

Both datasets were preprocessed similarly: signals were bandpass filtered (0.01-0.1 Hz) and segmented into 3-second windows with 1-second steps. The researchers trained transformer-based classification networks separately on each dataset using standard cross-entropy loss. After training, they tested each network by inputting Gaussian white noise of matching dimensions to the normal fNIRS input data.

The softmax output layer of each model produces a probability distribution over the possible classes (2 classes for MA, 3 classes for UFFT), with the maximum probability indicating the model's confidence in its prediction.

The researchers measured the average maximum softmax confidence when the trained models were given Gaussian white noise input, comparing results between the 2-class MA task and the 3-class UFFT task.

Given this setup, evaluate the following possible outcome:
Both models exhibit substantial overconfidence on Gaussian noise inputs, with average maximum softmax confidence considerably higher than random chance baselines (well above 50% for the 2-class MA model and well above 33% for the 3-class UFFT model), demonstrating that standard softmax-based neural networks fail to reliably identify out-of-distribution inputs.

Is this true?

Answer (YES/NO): YES